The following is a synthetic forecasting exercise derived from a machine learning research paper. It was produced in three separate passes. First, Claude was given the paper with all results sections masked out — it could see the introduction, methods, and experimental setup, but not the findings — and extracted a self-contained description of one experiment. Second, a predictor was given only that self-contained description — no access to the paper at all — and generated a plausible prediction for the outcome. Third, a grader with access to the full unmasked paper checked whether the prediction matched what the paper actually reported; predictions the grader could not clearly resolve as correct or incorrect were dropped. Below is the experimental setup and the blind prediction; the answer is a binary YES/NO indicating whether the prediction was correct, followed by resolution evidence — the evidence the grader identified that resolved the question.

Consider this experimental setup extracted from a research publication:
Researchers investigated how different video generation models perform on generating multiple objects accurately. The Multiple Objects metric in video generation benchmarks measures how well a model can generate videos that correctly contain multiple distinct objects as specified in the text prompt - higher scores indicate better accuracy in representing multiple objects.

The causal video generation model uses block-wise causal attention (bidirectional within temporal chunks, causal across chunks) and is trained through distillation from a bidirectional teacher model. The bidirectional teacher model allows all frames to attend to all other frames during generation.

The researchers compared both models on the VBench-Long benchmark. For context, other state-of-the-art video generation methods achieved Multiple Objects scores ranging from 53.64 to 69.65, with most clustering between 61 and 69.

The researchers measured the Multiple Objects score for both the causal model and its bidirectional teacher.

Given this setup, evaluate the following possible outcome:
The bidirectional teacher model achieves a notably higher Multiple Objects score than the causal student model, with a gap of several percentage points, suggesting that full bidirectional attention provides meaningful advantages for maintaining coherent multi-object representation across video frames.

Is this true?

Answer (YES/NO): NO